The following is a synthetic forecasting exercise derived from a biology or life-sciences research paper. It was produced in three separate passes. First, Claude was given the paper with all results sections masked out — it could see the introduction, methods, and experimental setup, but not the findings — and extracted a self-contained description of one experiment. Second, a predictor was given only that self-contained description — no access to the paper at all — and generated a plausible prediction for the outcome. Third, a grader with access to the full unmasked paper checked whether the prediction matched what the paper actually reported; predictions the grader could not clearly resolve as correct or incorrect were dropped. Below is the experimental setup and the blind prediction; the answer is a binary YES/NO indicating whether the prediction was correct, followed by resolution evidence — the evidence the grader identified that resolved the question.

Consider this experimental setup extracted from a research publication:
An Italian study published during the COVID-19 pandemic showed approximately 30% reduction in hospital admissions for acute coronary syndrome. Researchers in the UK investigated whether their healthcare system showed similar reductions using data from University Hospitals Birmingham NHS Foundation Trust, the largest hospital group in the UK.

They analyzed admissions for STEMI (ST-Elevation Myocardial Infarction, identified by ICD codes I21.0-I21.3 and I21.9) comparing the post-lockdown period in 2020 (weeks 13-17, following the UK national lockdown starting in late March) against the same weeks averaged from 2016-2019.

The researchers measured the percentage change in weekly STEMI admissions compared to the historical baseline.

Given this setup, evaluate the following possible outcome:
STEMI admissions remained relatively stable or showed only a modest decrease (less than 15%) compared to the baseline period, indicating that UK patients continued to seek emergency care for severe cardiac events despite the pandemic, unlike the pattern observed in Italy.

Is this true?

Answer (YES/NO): YES